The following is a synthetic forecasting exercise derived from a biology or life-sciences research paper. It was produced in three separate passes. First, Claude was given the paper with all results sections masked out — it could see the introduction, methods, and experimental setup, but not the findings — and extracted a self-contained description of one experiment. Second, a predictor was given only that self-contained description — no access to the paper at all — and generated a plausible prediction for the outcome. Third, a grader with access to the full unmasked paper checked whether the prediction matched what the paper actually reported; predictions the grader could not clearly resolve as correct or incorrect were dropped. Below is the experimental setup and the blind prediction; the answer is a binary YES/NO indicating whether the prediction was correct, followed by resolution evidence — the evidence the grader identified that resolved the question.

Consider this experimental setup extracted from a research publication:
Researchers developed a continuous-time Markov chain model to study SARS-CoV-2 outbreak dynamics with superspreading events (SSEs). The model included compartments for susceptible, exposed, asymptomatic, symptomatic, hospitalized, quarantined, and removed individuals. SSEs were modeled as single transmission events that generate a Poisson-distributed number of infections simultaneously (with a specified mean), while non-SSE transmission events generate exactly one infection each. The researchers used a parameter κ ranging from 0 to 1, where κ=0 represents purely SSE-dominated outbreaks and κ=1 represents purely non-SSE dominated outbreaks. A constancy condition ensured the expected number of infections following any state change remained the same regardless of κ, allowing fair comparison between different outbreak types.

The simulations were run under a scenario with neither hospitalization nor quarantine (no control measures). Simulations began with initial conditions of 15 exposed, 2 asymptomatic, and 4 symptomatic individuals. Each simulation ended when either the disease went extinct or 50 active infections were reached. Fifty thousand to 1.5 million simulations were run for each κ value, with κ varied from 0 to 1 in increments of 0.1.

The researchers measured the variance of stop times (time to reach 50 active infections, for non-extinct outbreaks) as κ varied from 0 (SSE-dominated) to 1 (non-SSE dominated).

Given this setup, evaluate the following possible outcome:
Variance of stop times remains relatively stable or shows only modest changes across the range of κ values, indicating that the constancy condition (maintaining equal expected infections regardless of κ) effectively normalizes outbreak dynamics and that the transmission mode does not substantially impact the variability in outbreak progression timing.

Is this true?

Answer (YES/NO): NO